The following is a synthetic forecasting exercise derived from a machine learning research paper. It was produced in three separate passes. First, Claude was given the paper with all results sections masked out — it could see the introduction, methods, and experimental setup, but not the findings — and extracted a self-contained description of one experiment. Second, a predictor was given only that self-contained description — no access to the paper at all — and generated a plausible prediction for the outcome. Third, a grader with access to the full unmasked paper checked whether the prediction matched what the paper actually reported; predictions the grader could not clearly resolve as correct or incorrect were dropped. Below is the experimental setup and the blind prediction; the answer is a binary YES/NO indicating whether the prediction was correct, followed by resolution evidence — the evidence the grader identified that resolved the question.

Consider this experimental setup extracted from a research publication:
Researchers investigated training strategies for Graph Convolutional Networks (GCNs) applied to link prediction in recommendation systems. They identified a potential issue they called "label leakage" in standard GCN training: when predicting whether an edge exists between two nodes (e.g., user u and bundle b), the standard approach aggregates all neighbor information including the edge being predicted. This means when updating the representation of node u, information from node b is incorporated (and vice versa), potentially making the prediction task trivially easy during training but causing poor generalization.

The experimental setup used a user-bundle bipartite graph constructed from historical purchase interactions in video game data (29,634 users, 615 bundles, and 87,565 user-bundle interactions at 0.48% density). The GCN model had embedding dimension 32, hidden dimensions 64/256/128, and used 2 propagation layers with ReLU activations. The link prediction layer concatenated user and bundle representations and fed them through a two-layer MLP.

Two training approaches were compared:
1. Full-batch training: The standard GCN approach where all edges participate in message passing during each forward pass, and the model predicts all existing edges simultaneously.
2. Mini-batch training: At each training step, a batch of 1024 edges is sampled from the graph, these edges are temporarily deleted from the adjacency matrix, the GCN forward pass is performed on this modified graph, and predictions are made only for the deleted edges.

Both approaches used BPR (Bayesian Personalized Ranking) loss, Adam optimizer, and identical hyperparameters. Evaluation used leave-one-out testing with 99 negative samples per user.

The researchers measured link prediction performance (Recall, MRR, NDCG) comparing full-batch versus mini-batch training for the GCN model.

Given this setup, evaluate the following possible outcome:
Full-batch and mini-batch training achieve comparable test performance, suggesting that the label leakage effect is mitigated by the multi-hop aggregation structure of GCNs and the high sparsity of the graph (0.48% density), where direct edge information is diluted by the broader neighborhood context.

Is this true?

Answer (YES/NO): NO